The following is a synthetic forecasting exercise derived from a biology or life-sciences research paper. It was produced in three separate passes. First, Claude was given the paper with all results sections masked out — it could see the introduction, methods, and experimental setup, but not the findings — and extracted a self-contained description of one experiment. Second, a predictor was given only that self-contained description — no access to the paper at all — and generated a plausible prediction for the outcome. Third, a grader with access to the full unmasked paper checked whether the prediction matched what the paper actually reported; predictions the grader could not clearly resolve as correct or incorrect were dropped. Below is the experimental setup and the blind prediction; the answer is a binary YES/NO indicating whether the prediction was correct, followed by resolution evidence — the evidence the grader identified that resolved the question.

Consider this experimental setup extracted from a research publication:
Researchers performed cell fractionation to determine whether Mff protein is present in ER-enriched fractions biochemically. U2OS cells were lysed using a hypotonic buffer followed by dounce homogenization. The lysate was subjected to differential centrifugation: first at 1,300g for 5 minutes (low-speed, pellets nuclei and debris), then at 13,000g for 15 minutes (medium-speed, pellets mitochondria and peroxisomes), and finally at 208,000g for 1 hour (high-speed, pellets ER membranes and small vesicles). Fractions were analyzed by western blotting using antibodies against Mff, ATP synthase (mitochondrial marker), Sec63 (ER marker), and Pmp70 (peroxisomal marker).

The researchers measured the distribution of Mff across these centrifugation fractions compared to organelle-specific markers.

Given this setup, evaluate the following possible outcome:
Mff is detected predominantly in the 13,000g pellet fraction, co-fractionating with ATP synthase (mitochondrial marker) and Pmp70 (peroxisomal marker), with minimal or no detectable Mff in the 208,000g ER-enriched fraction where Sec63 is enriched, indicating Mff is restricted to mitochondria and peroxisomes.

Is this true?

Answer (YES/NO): NO